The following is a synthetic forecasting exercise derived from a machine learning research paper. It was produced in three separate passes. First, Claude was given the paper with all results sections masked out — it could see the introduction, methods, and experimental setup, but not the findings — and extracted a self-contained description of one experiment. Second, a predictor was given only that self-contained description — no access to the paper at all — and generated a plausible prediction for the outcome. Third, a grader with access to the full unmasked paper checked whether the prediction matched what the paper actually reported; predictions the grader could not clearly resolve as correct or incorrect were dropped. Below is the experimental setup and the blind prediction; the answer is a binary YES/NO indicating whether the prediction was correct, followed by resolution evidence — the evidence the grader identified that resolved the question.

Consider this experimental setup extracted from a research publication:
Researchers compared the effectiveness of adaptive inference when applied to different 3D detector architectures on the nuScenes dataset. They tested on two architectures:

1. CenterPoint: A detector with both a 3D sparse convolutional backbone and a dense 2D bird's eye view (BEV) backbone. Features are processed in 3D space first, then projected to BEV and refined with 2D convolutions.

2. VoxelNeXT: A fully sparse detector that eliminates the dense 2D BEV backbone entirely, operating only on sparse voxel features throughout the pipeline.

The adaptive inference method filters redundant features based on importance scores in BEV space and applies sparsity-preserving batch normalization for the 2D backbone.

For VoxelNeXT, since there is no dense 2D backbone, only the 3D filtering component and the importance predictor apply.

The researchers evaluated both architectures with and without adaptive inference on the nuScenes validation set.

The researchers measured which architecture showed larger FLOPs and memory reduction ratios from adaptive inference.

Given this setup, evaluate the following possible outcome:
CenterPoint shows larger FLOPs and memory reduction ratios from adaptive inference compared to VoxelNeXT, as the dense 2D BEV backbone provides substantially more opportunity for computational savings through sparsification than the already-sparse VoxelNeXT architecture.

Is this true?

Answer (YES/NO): YES